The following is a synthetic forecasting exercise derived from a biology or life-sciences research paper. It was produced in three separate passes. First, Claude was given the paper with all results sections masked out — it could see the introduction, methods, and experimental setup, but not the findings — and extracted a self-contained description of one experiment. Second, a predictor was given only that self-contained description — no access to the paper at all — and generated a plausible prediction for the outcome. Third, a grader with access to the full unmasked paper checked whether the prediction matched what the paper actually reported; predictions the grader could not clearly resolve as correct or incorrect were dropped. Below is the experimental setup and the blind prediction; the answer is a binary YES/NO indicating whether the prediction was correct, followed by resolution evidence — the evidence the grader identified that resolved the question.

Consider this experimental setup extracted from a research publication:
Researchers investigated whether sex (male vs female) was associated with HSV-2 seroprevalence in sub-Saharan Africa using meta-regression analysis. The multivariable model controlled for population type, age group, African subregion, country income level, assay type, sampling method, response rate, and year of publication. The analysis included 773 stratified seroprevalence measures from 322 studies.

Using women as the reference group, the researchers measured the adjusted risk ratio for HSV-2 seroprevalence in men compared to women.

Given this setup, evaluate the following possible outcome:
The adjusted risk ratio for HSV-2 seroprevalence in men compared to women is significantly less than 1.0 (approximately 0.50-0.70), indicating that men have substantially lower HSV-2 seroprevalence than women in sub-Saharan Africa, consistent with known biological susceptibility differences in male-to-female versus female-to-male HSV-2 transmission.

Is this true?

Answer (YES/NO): YES